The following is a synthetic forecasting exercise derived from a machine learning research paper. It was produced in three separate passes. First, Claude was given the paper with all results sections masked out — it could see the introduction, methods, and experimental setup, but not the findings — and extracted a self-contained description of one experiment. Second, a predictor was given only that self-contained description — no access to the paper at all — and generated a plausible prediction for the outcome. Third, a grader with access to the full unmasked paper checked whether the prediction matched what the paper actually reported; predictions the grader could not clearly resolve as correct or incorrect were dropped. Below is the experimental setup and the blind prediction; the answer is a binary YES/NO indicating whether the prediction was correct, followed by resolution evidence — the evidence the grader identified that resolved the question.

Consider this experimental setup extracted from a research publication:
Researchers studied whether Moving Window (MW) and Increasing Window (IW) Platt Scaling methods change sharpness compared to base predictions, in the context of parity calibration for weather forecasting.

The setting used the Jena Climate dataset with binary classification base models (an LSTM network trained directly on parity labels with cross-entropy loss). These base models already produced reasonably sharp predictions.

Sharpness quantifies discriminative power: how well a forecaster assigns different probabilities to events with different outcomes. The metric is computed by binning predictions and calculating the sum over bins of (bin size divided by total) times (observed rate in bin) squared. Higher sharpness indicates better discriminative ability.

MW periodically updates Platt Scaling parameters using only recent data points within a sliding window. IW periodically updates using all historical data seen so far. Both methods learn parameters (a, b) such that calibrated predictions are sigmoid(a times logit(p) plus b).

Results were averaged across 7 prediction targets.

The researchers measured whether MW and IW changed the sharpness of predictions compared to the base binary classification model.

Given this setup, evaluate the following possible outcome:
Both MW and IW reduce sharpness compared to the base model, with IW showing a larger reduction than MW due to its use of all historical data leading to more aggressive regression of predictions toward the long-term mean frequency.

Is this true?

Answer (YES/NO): NO